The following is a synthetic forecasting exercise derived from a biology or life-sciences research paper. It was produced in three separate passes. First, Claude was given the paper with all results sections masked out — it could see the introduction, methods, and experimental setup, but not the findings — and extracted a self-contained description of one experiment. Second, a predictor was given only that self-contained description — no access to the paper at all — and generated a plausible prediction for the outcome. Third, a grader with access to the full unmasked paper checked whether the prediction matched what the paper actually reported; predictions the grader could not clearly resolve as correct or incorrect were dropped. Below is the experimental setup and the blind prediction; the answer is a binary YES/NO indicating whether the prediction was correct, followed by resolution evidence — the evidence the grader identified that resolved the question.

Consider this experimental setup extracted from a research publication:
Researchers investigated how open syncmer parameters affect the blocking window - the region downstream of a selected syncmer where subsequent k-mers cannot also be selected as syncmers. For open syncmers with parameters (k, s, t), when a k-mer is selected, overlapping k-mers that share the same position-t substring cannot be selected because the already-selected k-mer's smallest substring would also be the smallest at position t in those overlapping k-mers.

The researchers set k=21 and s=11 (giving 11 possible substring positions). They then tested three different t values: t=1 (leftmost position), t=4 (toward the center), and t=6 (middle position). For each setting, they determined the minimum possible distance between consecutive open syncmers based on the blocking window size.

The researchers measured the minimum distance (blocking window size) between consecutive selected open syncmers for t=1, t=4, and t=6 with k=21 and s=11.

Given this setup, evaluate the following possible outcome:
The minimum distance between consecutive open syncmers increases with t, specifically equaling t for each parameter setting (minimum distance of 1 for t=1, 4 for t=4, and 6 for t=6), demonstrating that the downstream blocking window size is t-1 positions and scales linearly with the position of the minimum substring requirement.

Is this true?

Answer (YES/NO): YES